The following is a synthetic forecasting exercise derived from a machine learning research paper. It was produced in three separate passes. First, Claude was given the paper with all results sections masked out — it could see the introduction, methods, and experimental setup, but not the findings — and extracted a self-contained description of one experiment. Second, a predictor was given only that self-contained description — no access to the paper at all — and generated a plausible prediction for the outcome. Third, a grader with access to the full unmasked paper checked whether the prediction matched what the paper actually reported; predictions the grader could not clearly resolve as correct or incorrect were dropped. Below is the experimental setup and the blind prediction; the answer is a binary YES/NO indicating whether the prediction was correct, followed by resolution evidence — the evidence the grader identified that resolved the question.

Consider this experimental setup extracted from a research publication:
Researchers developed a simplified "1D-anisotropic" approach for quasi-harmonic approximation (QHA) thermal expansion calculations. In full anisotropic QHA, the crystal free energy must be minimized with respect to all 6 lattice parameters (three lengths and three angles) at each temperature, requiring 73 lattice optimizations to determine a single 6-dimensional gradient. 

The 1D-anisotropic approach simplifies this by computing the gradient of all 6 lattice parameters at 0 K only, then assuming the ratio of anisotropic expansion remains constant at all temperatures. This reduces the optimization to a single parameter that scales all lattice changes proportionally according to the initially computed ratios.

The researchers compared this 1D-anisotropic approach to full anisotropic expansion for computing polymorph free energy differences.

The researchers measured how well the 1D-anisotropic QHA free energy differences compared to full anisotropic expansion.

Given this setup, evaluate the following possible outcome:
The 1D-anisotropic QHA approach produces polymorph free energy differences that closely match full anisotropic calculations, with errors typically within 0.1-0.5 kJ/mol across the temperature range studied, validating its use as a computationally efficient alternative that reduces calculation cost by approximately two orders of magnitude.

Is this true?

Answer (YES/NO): NO